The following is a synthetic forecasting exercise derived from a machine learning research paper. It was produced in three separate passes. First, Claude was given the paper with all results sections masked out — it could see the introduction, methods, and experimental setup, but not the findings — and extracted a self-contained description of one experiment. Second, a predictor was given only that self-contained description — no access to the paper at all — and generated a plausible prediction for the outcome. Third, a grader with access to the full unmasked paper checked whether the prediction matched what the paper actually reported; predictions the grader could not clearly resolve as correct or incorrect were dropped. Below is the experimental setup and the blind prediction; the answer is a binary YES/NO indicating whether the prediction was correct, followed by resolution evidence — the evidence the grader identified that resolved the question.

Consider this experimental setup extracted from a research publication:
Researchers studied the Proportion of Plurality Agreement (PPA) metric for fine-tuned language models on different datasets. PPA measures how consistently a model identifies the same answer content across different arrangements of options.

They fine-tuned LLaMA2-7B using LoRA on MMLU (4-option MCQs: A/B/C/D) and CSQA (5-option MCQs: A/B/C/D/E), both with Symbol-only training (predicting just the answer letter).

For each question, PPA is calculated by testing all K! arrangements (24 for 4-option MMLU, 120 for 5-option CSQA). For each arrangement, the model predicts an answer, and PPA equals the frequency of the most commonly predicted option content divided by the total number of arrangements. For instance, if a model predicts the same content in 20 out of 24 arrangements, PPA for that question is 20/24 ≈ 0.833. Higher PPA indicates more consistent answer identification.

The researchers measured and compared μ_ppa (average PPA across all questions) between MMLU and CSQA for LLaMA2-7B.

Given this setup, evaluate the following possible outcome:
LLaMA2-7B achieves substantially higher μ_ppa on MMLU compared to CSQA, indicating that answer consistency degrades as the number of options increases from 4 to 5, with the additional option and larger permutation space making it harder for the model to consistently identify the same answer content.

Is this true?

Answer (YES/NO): NO